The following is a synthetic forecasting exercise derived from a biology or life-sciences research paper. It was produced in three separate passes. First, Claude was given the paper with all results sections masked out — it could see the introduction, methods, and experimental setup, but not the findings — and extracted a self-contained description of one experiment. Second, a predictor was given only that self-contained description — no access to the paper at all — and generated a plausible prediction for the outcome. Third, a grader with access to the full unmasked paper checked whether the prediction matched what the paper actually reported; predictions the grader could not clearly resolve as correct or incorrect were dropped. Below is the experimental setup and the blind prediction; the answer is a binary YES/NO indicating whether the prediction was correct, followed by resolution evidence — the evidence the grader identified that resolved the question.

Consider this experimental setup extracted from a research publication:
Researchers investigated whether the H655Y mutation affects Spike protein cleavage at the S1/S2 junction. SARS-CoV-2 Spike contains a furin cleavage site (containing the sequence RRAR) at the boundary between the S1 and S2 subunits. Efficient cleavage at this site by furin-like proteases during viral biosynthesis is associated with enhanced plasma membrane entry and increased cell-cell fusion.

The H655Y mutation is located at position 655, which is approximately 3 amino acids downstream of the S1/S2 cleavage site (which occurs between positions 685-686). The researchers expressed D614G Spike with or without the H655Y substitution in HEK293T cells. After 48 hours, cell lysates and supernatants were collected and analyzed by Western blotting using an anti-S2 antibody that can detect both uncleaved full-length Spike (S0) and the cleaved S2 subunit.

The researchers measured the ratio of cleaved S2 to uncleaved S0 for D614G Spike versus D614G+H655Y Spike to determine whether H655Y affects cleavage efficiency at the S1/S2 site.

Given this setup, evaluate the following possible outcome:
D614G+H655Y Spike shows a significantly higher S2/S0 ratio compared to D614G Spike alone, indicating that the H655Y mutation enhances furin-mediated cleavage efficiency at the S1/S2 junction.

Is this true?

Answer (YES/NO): NO